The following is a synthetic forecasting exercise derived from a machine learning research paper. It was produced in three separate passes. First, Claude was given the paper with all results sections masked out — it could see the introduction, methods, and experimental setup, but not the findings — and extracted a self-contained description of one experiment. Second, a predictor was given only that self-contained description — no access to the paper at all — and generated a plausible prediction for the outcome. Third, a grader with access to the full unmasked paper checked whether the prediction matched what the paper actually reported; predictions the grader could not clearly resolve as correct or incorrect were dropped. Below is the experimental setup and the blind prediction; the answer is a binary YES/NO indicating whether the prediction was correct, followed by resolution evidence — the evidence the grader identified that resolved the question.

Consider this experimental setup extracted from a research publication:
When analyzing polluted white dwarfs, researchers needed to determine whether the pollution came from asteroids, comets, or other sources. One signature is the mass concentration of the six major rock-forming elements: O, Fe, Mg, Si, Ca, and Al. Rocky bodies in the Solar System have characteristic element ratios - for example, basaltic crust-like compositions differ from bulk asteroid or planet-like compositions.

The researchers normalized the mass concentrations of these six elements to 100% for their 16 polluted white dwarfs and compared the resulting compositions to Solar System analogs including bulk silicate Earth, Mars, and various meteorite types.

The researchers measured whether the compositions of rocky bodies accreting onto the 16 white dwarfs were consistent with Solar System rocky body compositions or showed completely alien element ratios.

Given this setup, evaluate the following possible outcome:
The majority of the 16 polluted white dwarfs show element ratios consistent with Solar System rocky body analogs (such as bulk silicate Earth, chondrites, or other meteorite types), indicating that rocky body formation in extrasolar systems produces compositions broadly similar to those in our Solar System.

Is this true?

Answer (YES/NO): YES